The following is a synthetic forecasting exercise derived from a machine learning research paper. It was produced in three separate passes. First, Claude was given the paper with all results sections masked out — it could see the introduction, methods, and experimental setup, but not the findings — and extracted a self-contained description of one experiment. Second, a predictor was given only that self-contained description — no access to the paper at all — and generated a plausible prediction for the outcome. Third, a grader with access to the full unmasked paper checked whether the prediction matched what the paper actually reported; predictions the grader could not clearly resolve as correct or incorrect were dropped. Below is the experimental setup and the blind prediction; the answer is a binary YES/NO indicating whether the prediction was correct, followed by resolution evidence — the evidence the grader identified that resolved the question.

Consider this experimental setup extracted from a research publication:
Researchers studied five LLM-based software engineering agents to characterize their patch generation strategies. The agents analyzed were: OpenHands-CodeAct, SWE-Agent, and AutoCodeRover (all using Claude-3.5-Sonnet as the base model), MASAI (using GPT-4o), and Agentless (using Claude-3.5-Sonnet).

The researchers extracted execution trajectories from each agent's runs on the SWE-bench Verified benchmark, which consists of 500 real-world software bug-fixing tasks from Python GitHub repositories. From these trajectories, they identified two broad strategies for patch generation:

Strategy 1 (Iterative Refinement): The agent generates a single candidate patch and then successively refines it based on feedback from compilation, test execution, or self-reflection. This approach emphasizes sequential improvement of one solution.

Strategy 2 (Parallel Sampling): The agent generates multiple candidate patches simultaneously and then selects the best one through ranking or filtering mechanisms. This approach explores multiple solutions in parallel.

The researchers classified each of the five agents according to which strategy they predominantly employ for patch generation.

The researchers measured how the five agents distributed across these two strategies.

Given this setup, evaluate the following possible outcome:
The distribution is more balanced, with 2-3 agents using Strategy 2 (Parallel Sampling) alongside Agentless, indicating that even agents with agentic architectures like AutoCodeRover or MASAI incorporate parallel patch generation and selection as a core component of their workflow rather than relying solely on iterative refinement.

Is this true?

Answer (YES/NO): NO